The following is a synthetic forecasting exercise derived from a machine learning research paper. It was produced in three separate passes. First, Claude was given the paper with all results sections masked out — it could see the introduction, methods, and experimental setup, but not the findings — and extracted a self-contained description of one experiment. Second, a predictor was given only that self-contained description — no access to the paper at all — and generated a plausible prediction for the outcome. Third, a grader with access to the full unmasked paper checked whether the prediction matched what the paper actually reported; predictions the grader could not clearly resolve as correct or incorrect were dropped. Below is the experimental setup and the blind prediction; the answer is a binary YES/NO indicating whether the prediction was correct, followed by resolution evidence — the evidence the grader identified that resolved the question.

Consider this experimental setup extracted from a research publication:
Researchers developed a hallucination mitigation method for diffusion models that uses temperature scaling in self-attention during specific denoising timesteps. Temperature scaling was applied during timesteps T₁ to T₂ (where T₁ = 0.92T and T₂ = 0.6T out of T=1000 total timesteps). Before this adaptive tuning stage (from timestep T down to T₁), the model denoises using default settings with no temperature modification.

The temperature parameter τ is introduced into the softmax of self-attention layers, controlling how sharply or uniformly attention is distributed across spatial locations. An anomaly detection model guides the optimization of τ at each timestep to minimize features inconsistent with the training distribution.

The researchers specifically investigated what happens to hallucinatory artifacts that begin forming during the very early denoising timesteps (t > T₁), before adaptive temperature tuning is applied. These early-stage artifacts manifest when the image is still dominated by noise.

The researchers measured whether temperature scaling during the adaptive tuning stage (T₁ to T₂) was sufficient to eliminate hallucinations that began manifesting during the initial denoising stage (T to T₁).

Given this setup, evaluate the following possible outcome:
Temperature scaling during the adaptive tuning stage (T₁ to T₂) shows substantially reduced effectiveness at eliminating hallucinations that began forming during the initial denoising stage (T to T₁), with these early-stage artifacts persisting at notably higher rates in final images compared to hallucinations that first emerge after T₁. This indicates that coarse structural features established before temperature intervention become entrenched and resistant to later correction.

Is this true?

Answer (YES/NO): YES